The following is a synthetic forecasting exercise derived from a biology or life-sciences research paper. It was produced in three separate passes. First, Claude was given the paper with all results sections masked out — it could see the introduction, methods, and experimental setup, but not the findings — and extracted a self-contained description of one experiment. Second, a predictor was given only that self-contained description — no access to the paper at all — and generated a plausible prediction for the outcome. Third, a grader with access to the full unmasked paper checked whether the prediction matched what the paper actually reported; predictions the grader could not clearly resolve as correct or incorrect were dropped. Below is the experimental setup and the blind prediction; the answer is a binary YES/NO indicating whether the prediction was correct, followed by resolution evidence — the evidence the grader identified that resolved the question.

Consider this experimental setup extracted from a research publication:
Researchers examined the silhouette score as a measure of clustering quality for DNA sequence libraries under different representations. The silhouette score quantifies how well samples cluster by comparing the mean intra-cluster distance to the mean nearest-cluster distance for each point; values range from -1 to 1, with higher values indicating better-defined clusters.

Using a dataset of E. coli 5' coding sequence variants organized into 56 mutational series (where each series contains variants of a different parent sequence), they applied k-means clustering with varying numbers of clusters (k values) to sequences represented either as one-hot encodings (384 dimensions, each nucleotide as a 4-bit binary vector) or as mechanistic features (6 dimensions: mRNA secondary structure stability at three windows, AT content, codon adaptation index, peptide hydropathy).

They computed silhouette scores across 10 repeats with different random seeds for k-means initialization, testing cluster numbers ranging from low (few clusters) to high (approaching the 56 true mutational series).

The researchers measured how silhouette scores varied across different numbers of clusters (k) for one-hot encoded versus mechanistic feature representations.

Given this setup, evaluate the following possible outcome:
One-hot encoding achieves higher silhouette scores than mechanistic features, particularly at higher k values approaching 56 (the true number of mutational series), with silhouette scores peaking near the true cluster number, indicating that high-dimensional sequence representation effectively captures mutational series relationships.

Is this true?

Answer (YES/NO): YES